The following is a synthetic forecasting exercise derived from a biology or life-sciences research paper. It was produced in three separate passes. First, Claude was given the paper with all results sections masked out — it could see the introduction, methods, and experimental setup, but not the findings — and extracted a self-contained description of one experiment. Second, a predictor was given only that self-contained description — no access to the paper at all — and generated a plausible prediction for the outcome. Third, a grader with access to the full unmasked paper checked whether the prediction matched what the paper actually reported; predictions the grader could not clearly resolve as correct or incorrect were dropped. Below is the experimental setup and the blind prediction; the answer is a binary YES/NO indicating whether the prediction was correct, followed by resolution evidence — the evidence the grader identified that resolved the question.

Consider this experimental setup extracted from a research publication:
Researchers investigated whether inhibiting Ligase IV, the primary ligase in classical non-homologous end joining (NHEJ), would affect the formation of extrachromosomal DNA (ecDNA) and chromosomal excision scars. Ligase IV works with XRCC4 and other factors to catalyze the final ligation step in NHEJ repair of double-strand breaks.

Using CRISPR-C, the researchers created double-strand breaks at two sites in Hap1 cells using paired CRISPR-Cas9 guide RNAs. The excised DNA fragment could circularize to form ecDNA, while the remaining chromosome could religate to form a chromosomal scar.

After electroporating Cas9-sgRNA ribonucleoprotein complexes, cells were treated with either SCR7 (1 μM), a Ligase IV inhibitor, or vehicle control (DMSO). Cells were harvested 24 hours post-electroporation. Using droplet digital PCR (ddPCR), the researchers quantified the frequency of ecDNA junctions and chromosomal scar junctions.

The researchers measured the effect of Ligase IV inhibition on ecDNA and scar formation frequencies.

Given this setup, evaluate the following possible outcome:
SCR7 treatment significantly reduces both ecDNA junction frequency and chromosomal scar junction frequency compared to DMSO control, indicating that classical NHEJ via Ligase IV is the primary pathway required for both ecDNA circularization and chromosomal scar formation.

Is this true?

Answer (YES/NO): NO